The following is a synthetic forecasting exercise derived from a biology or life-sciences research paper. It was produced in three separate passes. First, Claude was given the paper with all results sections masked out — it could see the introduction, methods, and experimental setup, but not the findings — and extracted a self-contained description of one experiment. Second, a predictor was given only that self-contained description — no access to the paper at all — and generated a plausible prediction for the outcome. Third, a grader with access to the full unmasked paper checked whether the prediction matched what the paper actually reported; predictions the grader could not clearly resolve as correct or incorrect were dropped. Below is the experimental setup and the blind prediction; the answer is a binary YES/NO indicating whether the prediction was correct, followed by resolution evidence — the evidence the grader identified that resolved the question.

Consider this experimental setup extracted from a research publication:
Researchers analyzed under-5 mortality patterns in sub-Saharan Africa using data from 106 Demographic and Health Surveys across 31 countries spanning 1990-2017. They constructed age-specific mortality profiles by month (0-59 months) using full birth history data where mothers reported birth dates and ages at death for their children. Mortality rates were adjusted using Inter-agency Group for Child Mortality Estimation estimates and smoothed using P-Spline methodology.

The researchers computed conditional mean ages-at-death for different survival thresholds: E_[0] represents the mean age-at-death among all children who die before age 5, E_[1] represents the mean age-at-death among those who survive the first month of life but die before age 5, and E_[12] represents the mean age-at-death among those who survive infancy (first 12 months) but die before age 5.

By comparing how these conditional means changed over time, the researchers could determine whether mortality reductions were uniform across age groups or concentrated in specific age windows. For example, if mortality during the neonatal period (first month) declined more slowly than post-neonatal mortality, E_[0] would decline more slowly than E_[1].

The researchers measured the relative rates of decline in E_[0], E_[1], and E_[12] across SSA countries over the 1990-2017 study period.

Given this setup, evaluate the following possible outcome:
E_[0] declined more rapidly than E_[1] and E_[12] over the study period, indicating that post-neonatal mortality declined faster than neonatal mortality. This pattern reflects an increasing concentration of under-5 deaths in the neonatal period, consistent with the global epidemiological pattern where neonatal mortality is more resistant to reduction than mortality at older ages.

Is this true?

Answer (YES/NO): NO